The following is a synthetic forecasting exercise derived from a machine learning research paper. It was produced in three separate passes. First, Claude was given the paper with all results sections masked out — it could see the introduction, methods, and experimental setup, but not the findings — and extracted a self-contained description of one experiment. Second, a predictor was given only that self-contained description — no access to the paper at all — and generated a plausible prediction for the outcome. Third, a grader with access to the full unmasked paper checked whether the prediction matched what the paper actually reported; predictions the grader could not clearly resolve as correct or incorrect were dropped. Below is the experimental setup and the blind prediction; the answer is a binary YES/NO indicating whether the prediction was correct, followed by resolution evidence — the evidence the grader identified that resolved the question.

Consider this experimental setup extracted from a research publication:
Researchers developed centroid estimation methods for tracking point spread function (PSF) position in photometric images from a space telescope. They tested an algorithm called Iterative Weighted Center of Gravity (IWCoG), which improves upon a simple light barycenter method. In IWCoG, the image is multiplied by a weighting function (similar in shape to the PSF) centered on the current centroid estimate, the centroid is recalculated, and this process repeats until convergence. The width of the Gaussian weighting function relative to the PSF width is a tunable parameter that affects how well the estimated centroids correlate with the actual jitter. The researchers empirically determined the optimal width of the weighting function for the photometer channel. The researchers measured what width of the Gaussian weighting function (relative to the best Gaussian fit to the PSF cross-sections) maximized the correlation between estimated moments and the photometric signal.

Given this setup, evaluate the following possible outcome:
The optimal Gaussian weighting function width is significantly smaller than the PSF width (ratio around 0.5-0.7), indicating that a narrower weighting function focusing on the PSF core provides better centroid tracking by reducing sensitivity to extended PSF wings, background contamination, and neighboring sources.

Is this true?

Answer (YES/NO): NO